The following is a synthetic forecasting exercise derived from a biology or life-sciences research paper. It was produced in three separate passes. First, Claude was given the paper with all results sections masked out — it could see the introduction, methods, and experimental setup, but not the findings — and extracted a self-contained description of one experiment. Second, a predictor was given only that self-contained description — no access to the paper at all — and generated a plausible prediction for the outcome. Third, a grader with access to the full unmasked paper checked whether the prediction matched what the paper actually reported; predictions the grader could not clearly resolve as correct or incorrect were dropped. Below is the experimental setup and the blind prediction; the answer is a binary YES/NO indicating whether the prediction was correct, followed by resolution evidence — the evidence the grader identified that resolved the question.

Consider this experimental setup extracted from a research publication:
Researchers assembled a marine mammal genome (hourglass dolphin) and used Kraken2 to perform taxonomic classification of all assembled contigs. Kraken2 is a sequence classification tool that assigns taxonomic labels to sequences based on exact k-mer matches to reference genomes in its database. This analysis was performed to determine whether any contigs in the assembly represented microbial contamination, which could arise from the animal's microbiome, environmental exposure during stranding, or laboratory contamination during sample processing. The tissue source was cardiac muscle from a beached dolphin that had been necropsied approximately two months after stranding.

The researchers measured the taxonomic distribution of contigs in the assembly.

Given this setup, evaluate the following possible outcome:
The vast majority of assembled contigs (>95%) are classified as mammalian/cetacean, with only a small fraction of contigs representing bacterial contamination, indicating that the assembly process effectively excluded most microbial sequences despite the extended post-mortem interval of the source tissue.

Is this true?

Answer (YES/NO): NO